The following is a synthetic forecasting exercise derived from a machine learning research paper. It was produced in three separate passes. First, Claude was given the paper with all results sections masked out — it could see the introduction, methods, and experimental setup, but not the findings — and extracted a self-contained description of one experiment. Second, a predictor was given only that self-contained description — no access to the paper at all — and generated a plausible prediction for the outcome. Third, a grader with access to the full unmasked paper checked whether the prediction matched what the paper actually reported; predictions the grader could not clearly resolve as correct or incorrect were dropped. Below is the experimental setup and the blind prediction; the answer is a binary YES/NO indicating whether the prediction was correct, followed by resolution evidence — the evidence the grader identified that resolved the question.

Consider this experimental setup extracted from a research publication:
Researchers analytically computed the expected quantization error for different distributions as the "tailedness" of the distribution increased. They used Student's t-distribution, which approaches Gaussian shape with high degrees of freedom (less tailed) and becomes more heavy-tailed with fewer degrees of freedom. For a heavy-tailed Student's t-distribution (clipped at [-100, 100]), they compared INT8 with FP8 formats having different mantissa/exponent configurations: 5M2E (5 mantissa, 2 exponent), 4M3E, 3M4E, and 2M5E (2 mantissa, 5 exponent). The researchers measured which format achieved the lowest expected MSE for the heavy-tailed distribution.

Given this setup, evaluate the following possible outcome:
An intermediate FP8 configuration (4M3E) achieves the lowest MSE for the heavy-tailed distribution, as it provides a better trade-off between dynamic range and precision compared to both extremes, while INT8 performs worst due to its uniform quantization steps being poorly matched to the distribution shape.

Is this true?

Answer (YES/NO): NO